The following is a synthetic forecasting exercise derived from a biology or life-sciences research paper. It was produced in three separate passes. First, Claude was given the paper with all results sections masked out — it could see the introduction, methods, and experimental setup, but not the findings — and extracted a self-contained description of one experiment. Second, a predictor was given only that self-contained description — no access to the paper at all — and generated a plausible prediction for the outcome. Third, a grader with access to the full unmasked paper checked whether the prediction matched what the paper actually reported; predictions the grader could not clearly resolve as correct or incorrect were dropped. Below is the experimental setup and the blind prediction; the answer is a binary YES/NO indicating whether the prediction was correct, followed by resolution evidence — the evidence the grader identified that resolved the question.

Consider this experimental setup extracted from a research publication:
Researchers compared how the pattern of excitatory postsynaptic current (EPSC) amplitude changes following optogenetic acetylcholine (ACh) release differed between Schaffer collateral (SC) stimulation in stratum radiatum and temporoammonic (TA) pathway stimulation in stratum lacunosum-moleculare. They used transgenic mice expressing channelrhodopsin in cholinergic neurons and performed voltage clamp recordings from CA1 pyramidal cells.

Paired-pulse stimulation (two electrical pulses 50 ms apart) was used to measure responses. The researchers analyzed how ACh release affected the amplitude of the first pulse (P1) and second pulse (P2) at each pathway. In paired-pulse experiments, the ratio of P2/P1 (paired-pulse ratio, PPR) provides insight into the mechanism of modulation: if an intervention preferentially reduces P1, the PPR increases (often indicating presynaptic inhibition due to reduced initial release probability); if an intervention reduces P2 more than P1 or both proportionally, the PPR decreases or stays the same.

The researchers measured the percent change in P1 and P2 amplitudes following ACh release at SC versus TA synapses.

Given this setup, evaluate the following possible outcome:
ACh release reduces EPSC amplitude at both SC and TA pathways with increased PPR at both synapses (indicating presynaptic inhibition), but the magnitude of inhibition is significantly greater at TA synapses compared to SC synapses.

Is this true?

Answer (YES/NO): NO